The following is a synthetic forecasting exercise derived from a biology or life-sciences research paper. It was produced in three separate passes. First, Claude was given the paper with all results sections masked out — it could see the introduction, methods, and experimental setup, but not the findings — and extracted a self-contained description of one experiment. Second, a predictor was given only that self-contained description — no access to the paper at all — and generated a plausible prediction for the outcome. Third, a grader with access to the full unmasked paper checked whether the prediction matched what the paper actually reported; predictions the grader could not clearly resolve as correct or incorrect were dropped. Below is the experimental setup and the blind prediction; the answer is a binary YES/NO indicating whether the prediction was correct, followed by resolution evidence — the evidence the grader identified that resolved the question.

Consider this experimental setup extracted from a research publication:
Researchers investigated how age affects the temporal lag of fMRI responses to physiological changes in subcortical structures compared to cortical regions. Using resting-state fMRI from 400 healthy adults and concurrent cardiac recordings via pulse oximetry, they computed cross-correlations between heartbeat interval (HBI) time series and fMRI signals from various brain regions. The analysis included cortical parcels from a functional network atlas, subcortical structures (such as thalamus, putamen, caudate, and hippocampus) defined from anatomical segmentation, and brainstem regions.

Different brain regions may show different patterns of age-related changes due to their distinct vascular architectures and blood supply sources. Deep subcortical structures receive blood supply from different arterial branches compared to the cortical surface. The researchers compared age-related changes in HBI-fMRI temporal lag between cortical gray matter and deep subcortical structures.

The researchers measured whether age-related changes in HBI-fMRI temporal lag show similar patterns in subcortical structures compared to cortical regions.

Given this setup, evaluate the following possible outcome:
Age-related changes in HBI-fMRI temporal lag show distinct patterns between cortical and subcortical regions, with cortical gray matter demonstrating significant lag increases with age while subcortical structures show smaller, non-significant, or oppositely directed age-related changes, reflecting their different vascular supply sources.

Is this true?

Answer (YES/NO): NO